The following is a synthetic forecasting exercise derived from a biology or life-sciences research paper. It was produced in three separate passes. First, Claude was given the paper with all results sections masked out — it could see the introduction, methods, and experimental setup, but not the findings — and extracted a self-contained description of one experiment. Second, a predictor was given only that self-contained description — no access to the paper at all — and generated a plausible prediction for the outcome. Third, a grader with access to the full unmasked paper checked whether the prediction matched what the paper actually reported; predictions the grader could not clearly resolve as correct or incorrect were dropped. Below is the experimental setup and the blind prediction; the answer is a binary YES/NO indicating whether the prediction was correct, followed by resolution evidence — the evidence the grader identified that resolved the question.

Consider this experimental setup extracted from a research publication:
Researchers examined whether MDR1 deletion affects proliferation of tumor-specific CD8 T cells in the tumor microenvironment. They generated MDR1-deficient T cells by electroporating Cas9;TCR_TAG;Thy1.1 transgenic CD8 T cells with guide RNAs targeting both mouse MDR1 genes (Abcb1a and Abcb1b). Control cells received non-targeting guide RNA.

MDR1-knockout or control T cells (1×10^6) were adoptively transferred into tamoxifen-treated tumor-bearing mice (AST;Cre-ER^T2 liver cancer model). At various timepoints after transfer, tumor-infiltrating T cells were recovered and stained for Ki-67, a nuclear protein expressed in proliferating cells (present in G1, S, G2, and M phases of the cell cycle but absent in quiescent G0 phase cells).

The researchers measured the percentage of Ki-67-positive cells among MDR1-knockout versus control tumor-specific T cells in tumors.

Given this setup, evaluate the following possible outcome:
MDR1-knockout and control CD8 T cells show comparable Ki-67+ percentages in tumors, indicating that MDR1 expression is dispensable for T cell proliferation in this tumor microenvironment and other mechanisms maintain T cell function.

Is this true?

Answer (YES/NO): YES